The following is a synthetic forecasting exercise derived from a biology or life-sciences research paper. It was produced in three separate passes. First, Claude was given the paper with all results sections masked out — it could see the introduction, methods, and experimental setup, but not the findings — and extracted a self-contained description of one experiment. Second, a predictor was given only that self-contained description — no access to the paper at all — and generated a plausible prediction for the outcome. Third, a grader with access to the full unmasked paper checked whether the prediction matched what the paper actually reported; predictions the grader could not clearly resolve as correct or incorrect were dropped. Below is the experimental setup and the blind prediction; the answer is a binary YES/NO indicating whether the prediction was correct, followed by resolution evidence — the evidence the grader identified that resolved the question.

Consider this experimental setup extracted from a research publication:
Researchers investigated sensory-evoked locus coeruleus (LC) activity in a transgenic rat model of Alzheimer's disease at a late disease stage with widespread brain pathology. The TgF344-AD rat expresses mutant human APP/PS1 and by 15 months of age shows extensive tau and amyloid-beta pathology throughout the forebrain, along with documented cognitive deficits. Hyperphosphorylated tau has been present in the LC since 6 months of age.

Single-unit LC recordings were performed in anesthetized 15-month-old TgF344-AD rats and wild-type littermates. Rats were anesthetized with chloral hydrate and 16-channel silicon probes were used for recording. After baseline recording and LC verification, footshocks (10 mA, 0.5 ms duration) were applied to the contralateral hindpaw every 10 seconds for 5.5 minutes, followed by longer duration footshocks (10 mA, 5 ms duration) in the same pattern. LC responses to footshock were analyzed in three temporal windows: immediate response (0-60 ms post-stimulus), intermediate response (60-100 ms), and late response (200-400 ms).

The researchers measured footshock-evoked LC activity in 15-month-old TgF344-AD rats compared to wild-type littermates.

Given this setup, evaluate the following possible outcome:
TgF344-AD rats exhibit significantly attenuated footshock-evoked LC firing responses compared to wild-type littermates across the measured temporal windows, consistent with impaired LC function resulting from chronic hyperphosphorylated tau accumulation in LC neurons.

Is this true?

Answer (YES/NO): NO